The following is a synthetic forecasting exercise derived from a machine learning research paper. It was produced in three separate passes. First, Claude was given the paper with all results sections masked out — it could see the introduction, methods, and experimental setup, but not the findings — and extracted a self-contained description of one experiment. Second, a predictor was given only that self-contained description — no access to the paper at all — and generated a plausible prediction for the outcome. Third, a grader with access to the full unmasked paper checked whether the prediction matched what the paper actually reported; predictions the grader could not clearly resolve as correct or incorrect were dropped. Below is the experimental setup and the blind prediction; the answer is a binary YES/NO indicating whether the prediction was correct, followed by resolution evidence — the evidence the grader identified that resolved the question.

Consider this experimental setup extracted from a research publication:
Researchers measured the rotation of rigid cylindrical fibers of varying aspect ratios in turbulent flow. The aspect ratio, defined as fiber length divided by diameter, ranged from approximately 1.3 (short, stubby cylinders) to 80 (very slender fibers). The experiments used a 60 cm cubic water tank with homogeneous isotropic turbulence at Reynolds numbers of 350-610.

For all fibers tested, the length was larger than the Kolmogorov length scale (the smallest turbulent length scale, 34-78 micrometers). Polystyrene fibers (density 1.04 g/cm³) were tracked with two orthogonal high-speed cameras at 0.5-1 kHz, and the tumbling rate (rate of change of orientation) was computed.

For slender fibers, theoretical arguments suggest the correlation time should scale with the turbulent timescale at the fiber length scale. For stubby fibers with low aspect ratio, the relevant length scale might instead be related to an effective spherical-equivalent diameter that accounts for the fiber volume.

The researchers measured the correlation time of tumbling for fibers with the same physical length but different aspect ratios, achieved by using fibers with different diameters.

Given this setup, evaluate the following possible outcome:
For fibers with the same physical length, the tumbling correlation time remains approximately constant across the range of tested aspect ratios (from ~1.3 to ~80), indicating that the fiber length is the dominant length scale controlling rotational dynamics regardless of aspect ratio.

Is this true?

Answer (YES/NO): NO